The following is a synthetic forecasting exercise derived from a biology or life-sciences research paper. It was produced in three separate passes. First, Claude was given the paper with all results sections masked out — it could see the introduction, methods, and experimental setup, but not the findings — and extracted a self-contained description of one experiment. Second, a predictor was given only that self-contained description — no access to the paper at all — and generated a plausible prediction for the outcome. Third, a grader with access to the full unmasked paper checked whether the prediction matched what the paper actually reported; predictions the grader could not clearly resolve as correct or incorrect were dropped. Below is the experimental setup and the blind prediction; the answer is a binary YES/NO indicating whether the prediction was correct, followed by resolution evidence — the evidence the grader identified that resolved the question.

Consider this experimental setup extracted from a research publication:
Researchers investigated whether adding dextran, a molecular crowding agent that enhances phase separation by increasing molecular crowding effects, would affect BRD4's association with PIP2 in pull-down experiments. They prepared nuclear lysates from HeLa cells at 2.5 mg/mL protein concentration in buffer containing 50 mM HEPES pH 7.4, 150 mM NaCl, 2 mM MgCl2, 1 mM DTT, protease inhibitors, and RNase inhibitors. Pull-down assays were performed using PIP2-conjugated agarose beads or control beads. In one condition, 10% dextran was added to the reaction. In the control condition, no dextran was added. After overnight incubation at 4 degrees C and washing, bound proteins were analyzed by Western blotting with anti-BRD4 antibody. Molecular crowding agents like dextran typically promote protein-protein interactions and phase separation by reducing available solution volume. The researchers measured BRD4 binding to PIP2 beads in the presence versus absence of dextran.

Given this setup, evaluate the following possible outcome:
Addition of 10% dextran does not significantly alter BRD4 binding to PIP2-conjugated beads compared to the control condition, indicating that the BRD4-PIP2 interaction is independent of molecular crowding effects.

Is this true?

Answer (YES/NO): NO